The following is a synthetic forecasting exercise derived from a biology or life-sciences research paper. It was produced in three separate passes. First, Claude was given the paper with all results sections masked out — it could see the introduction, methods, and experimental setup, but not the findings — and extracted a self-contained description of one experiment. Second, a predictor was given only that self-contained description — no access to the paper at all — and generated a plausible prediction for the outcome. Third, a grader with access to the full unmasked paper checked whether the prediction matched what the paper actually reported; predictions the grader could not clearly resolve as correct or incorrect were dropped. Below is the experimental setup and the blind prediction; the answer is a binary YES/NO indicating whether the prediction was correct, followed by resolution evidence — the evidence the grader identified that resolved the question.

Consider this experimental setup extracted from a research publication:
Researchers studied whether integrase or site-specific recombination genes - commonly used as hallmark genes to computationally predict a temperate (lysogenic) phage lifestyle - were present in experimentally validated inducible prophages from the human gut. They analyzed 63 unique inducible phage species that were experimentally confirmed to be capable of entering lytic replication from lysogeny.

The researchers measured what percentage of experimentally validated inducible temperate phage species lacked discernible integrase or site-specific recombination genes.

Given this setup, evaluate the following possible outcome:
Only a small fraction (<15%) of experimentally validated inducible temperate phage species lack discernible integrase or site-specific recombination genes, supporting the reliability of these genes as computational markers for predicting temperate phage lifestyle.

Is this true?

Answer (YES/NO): NO